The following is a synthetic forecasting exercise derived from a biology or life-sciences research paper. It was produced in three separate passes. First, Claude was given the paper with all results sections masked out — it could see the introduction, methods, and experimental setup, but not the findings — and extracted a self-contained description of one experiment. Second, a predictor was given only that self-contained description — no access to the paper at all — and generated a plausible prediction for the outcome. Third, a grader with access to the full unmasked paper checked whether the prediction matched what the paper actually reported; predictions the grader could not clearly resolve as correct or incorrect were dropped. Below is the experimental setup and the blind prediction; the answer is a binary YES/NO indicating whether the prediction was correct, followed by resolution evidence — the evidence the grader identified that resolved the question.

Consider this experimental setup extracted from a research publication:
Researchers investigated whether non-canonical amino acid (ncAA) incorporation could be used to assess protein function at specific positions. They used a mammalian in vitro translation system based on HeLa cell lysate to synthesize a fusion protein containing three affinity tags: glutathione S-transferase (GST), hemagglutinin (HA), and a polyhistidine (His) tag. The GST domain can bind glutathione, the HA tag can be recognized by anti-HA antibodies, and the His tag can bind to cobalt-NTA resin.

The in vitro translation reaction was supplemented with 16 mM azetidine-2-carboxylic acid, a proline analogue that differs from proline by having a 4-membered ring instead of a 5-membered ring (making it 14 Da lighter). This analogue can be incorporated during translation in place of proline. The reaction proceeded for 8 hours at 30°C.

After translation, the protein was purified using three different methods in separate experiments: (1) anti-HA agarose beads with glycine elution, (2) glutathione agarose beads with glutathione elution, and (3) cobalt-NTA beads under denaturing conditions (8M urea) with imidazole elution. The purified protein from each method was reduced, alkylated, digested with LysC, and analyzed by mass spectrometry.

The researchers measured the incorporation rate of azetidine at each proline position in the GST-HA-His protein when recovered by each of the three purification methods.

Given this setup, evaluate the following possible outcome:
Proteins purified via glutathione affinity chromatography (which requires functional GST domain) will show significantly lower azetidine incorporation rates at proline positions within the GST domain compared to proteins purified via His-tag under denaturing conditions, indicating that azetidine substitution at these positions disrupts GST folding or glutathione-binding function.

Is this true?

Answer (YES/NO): YES